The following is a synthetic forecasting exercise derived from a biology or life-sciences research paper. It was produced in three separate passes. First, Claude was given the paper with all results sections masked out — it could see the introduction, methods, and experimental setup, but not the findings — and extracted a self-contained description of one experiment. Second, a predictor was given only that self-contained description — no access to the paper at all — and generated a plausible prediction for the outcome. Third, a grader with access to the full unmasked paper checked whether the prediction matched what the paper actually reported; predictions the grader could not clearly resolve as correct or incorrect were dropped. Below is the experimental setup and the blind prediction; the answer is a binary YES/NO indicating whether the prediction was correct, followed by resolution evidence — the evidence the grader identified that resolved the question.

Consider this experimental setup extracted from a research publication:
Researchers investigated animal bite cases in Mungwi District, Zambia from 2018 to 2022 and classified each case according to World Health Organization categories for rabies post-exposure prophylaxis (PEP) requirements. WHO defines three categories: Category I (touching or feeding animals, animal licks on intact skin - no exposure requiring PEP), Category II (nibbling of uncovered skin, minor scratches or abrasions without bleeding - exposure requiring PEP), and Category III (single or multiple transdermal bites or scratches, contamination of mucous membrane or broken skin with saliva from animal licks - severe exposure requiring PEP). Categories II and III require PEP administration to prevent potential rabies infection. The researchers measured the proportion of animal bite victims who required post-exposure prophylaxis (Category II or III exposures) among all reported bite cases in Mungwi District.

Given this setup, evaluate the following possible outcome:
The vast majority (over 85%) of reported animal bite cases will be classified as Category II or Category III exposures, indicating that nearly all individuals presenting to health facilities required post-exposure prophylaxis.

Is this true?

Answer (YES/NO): YES